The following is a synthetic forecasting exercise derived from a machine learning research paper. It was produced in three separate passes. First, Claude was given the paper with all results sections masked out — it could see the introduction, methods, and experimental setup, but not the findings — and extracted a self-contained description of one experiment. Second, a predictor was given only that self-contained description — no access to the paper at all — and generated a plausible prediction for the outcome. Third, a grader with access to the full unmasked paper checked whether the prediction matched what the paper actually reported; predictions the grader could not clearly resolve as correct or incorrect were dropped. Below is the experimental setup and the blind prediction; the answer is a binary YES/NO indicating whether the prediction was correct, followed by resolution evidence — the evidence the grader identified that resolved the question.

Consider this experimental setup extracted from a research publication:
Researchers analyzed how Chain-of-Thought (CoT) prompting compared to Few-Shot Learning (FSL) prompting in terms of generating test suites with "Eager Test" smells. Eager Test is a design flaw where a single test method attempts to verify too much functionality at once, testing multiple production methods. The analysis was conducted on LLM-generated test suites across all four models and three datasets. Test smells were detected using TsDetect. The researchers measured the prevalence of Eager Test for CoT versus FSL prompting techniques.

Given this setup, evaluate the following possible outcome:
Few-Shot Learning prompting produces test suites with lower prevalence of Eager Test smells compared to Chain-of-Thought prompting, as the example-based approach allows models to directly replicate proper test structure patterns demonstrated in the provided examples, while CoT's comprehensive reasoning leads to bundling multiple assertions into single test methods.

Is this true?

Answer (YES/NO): NO